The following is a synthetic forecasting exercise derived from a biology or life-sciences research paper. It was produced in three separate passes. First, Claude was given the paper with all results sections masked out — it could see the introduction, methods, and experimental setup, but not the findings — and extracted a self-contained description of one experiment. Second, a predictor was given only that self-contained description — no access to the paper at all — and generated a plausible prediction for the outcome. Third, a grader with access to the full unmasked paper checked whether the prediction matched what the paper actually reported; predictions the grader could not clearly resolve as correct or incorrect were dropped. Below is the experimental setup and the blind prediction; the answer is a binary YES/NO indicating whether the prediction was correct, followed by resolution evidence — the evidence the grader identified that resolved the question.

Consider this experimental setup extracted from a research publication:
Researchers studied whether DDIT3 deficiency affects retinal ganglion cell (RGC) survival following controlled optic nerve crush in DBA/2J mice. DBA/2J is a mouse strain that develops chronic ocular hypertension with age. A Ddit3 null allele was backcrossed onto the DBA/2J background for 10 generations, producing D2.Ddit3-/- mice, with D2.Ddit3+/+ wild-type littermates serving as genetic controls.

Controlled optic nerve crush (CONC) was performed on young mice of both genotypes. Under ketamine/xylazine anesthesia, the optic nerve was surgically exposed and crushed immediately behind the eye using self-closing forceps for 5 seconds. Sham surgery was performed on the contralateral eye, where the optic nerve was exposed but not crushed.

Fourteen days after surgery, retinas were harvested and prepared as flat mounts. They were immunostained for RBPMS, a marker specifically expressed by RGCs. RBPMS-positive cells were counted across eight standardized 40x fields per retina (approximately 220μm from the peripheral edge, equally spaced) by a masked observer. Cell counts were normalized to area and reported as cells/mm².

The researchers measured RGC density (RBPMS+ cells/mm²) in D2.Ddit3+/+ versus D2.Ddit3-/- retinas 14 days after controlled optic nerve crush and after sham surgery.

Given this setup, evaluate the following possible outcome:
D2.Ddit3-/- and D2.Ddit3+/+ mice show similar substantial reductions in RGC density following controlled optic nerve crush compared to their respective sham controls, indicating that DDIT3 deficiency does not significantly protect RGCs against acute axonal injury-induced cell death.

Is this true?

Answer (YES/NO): NO